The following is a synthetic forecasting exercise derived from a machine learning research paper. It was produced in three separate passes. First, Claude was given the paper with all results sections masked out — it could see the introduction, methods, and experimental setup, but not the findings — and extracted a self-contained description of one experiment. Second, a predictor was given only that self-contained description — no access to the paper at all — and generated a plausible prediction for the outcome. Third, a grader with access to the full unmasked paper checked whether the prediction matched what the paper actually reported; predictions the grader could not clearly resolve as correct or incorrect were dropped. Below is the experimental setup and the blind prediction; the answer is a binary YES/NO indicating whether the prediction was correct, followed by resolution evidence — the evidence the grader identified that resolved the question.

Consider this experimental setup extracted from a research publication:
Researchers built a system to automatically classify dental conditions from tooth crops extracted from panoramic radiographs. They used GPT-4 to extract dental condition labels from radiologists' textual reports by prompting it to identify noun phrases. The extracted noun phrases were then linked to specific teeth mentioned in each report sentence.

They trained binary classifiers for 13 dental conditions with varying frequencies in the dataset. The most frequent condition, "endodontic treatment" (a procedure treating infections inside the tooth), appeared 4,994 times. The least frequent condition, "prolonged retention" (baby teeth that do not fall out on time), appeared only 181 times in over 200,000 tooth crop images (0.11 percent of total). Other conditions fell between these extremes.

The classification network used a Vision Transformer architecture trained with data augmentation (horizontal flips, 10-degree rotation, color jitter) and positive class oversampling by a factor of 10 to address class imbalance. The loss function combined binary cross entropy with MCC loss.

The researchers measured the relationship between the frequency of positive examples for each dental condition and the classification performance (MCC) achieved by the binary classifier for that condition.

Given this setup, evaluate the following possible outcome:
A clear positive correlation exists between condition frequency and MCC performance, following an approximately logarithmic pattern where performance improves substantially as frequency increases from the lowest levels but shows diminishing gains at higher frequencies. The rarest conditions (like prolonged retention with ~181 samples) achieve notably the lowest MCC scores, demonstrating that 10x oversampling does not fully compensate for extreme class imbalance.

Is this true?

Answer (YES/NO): NO